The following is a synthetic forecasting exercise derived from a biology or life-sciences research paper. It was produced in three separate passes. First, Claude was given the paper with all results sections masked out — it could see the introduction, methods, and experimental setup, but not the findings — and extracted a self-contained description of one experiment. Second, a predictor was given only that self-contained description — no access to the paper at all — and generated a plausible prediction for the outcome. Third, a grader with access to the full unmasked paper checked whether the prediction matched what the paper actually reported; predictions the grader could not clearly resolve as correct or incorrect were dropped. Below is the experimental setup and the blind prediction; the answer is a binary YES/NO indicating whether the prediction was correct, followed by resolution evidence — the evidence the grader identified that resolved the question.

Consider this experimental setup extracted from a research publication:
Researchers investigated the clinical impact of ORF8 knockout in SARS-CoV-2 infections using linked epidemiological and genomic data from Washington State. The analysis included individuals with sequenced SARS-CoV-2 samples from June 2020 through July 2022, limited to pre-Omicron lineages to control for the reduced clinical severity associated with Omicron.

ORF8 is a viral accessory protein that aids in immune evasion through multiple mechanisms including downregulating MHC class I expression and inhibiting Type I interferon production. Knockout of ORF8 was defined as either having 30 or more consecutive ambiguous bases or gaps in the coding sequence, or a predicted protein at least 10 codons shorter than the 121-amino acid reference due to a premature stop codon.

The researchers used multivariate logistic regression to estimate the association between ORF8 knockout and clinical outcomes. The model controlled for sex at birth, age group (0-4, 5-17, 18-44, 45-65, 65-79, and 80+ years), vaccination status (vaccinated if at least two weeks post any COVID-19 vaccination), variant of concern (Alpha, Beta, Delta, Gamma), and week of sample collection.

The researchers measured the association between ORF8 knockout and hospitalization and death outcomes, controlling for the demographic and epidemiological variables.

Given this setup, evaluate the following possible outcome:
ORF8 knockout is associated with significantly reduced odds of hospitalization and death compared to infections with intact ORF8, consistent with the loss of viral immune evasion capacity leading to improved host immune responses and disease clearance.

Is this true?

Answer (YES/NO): YES